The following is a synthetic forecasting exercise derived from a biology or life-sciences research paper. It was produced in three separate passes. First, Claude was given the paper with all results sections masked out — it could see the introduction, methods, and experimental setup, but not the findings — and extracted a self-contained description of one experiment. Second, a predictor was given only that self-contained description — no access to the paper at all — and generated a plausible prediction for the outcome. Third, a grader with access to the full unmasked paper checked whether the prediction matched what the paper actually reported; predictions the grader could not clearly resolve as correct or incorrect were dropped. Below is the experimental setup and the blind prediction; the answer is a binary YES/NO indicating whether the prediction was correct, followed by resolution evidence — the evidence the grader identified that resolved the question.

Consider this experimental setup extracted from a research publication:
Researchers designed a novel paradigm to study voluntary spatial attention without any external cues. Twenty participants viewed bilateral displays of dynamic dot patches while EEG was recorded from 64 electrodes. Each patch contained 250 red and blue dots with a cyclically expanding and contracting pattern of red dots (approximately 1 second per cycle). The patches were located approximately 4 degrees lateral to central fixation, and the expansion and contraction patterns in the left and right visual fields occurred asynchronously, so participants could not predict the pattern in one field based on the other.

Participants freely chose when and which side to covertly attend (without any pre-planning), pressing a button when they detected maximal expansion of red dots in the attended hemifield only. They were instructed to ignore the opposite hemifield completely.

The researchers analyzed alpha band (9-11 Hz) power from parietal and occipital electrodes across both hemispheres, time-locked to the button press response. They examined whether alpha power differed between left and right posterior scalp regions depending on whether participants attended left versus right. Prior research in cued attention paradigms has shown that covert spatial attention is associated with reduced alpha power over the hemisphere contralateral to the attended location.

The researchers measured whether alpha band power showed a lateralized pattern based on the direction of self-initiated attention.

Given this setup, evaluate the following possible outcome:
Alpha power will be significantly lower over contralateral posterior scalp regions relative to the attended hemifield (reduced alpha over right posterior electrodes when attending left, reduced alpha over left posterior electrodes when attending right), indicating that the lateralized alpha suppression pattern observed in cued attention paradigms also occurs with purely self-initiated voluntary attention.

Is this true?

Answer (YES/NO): YES